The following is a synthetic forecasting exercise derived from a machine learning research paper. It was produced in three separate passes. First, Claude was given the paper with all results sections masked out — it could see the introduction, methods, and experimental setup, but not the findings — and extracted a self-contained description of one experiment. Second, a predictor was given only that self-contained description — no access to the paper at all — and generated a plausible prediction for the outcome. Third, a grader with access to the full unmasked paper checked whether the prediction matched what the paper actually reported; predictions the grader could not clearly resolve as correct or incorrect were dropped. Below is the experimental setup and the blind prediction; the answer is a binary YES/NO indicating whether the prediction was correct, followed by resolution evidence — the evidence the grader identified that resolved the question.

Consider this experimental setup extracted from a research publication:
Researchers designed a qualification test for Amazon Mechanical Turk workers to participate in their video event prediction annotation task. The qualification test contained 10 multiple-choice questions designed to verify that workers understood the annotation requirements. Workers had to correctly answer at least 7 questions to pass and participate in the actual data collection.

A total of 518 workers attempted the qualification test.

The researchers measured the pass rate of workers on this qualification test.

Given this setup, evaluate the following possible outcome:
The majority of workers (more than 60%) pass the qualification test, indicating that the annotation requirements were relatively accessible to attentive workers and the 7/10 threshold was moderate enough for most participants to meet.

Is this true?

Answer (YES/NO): NO